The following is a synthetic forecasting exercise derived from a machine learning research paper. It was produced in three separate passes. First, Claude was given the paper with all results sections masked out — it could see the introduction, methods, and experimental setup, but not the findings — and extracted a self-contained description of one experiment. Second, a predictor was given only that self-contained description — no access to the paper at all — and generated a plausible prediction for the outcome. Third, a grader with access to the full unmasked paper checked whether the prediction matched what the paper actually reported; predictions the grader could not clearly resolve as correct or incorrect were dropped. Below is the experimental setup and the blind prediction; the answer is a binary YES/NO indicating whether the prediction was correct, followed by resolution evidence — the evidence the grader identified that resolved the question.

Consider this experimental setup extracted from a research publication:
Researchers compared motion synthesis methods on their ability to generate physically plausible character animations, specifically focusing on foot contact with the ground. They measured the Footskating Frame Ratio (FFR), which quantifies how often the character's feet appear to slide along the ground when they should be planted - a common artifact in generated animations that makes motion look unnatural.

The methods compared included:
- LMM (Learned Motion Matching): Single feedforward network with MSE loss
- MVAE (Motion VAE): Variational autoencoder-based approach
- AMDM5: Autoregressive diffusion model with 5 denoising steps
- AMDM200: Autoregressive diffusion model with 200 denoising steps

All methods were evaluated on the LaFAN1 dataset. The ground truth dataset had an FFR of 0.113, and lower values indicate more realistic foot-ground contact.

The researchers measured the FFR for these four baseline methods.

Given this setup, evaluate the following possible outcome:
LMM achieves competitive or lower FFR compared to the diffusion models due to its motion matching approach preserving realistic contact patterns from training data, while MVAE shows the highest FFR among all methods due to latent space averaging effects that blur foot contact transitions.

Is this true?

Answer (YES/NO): NO